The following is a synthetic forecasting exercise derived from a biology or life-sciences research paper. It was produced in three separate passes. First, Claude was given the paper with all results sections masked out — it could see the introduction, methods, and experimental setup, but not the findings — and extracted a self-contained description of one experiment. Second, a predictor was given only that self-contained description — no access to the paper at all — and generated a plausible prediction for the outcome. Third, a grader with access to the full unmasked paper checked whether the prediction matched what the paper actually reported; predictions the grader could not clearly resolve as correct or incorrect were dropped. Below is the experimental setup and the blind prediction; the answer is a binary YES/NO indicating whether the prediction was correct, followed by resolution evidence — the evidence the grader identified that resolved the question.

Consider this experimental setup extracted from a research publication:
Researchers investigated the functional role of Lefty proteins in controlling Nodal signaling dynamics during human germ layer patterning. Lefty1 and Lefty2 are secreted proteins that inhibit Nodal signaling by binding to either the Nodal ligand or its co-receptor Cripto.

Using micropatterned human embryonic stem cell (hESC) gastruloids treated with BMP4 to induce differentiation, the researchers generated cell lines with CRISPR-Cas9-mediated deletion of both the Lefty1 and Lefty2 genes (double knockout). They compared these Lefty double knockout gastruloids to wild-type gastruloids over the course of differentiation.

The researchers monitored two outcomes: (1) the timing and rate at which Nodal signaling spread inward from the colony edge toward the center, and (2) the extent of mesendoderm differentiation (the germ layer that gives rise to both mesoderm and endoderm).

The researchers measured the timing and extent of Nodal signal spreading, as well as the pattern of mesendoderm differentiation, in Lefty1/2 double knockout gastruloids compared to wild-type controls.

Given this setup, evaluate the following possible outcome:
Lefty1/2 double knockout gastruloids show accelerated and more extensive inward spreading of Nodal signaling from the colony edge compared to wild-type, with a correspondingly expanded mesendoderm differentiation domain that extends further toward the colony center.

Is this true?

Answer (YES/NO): YES